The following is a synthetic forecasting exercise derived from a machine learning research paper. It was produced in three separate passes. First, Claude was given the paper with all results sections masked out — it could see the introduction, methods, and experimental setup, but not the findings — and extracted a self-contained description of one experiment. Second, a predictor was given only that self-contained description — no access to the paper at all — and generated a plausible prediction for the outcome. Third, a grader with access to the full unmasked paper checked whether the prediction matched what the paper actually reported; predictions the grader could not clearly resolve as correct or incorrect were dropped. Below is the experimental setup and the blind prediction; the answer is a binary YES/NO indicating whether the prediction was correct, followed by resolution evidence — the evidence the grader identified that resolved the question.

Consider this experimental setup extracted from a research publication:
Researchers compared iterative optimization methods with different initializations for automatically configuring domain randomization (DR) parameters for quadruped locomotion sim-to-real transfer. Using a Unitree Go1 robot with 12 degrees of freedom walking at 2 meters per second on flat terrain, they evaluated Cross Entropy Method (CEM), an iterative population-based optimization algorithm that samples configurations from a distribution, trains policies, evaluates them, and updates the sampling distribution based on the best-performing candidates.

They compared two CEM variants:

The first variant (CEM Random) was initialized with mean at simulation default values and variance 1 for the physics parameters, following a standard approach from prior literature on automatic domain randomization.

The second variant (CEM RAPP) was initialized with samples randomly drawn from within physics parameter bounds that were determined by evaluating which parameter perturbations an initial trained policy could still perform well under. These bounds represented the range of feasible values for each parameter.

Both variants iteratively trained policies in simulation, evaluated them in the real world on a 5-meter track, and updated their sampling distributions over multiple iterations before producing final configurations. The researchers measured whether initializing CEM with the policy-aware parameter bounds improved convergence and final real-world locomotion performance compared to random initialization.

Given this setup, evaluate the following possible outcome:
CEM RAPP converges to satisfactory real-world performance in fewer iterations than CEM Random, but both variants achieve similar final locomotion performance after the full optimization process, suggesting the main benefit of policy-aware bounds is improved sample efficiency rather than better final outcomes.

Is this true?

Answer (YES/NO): NO